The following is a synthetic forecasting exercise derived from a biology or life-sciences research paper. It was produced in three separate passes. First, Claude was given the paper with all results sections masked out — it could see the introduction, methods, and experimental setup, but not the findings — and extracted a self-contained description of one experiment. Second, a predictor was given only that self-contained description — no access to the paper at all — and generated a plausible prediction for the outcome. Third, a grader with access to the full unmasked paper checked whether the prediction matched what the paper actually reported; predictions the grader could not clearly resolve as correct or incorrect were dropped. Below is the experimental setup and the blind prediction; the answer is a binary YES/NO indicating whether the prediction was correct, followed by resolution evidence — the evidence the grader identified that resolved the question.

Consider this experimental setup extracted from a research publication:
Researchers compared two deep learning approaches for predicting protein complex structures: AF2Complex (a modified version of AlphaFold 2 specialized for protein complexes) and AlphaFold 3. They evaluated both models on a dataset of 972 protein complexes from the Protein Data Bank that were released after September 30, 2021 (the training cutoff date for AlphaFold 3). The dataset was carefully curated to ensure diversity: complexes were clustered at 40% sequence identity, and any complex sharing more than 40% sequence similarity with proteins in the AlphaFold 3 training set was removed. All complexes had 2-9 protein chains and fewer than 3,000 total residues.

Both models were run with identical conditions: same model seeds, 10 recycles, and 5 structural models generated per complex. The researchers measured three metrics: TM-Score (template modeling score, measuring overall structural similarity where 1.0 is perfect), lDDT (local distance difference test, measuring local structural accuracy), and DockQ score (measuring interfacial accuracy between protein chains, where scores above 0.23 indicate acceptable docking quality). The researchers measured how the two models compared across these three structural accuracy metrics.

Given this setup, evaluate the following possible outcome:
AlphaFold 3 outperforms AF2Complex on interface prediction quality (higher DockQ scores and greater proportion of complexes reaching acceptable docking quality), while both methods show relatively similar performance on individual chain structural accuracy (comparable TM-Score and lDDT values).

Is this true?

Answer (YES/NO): NO